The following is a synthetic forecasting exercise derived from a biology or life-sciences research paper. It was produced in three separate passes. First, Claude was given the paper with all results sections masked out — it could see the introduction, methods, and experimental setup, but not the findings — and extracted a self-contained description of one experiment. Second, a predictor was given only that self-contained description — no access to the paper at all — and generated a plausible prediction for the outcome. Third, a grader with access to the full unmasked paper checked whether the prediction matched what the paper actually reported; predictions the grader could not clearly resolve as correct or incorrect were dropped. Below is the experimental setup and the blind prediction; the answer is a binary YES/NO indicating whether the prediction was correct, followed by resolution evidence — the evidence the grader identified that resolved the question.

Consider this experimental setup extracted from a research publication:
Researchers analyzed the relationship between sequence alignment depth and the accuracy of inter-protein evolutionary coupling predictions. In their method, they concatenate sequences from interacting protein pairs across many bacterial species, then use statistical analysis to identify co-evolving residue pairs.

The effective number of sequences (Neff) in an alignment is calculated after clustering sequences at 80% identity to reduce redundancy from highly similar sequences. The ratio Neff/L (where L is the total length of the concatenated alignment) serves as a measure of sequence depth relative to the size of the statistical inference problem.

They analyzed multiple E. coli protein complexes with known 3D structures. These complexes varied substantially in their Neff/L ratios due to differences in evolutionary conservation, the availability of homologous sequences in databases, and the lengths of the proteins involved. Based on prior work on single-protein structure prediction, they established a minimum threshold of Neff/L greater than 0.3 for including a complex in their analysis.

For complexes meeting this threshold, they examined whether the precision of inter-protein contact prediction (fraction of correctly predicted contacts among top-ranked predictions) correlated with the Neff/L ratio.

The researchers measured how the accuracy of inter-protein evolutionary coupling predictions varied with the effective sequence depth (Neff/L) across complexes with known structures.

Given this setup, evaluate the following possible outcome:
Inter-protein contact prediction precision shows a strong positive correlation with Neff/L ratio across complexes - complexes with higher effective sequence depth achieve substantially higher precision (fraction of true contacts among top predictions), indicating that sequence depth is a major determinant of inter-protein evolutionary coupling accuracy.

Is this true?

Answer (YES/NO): YES